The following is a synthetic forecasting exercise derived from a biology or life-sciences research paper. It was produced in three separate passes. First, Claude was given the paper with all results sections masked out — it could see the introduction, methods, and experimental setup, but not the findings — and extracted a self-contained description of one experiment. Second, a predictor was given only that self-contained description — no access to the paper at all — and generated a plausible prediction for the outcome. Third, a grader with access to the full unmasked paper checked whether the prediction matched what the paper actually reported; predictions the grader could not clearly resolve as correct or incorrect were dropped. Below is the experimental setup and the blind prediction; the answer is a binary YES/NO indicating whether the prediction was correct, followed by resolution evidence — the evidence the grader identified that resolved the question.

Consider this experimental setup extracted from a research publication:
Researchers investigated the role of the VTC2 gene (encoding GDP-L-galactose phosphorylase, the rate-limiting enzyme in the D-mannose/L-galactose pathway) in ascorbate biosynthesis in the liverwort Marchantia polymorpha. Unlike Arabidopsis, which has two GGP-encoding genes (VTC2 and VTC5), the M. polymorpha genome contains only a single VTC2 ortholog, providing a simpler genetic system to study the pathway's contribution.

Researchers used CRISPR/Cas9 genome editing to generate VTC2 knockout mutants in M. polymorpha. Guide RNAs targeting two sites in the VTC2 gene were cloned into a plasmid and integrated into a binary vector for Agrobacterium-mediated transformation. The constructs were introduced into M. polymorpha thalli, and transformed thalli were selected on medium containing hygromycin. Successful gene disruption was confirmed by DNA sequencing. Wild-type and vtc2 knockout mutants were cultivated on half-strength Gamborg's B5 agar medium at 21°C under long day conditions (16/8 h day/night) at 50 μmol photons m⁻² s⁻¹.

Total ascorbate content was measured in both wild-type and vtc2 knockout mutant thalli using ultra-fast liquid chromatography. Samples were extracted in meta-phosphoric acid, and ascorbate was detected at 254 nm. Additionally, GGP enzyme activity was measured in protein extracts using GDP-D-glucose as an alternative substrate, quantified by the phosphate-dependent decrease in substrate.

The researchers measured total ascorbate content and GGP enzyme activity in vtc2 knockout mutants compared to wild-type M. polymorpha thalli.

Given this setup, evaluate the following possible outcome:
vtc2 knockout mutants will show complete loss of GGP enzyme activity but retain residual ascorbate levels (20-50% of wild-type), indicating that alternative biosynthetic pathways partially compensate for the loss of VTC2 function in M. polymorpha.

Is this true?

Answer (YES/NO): NO